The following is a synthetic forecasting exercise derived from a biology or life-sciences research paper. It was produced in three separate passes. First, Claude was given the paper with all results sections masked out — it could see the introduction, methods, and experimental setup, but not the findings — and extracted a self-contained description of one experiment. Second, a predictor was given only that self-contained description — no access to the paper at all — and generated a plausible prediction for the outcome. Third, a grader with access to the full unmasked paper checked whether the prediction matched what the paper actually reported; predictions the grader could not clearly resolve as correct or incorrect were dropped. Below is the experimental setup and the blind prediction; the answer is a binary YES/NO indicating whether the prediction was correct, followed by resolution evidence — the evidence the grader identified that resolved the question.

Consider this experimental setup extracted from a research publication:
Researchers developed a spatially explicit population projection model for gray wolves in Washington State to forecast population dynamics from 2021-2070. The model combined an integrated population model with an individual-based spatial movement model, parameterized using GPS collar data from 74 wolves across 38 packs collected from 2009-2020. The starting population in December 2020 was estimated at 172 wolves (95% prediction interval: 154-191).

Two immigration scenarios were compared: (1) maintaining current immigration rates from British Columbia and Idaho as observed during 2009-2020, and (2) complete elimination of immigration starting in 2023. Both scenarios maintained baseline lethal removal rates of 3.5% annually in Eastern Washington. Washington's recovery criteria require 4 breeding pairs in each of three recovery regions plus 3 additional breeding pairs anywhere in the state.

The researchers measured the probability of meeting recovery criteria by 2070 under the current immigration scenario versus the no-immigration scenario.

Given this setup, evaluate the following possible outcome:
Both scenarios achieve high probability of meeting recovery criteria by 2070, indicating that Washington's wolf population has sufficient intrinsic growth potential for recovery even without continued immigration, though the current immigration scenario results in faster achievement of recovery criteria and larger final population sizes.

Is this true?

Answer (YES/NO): NO